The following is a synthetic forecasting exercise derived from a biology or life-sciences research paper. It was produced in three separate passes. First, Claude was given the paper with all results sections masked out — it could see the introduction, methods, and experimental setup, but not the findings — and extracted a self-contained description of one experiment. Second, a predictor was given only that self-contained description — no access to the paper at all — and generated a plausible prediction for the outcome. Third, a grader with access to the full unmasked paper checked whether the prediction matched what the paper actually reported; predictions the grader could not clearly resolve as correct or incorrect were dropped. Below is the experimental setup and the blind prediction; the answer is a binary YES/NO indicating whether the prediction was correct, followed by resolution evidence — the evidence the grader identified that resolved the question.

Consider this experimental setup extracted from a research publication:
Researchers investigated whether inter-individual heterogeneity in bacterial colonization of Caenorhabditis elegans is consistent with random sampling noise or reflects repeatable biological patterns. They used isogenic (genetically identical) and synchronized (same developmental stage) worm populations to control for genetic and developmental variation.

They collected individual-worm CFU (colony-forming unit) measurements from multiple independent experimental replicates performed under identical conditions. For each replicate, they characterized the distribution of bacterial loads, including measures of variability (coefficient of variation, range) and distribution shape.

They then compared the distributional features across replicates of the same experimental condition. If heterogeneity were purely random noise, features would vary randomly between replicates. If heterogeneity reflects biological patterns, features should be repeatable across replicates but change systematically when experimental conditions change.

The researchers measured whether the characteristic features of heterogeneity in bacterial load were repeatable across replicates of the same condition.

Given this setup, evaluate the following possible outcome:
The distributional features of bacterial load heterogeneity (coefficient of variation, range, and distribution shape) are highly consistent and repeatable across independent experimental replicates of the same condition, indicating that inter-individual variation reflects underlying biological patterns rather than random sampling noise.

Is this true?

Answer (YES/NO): NO